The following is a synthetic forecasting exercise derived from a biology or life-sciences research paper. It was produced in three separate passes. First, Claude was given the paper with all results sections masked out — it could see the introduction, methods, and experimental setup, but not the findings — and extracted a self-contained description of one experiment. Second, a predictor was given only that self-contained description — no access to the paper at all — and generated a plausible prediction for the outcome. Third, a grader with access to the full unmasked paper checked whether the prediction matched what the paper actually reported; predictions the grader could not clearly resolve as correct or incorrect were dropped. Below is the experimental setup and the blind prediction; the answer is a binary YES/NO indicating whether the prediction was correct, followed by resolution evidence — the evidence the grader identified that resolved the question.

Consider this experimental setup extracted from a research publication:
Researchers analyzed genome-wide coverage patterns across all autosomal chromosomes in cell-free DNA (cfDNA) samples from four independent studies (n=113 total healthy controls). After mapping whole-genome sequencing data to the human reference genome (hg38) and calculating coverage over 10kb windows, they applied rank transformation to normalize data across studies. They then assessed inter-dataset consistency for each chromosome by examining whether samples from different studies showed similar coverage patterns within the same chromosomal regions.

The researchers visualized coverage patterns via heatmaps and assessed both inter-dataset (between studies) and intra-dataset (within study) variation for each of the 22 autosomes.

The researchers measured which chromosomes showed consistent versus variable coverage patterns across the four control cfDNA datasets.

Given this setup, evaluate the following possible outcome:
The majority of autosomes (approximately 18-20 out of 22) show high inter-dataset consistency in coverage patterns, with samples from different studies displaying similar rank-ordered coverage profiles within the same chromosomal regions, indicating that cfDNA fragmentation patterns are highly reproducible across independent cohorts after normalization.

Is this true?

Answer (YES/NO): YES